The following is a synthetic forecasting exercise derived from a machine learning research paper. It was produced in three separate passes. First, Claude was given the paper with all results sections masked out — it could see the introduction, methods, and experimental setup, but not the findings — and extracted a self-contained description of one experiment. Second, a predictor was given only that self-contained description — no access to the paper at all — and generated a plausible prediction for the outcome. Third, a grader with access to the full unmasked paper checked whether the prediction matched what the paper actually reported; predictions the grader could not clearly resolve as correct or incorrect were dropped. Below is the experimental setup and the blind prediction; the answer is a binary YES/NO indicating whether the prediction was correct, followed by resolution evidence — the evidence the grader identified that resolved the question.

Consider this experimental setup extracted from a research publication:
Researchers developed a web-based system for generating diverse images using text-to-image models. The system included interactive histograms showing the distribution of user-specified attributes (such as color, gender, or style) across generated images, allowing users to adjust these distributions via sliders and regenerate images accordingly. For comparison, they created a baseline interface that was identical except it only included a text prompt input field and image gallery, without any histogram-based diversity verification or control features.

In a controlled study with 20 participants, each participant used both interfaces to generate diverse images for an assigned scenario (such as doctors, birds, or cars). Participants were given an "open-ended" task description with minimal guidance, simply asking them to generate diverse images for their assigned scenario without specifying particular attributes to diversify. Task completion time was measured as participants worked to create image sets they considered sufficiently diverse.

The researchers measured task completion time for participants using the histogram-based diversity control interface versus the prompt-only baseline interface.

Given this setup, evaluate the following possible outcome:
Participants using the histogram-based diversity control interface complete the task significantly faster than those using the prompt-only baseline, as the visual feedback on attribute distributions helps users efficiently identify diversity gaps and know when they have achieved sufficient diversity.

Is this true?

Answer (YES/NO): NO